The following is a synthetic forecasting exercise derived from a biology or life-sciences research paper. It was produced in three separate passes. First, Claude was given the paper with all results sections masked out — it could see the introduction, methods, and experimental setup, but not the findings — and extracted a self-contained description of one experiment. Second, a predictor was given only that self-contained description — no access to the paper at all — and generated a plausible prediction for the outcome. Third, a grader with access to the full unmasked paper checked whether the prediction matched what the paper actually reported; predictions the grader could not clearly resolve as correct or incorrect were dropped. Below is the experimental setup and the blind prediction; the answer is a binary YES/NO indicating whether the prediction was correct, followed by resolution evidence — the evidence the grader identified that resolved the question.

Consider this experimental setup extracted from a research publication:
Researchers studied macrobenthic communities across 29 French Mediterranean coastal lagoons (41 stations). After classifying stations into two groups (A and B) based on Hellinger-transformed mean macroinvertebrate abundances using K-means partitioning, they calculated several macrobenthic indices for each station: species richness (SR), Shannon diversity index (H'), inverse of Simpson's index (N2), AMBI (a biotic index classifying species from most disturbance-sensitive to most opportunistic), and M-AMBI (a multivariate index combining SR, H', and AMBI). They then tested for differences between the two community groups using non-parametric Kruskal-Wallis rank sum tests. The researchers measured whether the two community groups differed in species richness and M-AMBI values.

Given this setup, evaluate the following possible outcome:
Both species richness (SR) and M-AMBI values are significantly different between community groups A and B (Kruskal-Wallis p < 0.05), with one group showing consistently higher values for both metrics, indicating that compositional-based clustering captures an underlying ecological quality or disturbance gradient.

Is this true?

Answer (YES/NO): YES